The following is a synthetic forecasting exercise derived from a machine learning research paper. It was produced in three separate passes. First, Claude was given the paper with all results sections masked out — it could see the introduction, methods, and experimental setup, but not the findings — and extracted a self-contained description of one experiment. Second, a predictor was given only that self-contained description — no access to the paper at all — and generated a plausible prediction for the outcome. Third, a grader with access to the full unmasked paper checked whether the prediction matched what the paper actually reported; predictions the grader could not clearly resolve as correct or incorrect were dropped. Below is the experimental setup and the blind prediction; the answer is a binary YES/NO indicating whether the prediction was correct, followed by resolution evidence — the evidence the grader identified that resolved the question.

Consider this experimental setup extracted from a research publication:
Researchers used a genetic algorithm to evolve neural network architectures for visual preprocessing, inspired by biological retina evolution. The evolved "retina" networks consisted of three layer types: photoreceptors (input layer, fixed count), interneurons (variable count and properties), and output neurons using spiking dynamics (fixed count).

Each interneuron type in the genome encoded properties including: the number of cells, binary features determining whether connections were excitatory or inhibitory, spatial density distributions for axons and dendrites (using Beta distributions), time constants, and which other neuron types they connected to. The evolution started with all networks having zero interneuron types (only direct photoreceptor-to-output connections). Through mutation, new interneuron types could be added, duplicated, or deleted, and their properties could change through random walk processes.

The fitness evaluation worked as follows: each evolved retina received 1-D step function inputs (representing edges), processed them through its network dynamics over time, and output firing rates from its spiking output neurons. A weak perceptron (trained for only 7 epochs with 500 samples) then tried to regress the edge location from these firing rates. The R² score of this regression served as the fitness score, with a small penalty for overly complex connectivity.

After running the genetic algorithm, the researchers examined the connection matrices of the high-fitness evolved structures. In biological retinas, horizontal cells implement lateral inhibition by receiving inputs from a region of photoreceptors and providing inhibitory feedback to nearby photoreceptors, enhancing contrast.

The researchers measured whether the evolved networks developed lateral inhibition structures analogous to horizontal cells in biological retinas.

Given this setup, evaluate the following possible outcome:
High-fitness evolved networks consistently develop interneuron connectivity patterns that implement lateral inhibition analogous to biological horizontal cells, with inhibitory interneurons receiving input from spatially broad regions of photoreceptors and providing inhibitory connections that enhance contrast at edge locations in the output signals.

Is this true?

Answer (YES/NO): NO